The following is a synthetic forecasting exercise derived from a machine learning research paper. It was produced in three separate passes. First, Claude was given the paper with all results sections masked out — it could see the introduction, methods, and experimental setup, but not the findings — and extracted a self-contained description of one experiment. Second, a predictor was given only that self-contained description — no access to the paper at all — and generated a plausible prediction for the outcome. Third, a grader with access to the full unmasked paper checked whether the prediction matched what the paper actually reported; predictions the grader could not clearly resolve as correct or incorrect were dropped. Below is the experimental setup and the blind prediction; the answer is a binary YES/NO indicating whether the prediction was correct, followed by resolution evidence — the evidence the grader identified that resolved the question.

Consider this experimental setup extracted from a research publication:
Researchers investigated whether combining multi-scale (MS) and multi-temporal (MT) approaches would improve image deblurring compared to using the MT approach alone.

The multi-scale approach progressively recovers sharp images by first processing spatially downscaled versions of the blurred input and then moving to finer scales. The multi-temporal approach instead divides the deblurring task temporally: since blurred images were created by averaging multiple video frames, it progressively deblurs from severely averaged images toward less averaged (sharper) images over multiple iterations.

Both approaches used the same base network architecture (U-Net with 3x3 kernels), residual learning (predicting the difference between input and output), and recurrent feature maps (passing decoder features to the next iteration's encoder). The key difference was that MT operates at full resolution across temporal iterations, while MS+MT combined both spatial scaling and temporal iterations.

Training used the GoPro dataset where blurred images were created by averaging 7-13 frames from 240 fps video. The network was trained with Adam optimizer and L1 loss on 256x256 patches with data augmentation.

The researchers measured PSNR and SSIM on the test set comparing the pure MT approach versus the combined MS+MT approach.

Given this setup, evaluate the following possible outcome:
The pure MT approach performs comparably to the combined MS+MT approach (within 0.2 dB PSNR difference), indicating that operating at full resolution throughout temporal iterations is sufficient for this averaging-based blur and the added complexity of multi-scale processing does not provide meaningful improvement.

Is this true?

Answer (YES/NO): NO